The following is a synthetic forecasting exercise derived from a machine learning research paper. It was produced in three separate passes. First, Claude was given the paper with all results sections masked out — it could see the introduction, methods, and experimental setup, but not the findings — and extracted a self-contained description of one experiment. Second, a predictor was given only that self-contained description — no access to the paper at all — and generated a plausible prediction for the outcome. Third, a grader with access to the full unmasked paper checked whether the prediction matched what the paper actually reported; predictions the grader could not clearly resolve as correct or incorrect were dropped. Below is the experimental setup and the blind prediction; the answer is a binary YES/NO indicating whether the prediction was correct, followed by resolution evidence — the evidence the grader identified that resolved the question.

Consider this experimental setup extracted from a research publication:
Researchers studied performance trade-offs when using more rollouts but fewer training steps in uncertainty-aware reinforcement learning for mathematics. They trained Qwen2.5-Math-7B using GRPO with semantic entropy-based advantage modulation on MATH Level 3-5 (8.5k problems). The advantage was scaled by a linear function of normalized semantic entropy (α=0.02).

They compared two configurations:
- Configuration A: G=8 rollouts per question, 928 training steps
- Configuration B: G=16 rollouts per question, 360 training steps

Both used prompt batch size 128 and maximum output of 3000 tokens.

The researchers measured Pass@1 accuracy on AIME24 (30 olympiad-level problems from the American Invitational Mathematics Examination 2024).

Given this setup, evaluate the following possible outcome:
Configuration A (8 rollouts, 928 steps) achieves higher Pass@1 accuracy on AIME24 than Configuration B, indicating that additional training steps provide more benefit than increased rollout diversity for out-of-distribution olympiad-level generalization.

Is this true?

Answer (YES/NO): NO